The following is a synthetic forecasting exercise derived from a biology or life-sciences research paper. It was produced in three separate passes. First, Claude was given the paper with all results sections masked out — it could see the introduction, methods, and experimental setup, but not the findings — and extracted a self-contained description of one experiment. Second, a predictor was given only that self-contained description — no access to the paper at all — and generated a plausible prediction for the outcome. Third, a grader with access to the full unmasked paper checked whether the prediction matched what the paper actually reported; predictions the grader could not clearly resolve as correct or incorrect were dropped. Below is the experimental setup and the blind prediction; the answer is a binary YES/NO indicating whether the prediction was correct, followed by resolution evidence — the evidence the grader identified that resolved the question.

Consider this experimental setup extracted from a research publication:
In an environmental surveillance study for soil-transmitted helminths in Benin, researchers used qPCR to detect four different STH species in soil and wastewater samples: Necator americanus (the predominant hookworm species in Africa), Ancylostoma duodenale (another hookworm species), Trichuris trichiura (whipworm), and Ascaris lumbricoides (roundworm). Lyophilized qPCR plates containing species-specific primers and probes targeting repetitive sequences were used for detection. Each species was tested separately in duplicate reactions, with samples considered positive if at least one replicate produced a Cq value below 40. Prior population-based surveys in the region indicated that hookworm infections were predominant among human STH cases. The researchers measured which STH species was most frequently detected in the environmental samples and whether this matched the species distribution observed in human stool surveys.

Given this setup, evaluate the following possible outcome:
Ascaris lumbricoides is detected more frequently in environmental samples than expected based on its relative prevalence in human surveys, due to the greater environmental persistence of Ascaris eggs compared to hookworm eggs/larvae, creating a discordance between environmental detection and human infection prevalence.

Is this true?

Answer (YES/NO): YES